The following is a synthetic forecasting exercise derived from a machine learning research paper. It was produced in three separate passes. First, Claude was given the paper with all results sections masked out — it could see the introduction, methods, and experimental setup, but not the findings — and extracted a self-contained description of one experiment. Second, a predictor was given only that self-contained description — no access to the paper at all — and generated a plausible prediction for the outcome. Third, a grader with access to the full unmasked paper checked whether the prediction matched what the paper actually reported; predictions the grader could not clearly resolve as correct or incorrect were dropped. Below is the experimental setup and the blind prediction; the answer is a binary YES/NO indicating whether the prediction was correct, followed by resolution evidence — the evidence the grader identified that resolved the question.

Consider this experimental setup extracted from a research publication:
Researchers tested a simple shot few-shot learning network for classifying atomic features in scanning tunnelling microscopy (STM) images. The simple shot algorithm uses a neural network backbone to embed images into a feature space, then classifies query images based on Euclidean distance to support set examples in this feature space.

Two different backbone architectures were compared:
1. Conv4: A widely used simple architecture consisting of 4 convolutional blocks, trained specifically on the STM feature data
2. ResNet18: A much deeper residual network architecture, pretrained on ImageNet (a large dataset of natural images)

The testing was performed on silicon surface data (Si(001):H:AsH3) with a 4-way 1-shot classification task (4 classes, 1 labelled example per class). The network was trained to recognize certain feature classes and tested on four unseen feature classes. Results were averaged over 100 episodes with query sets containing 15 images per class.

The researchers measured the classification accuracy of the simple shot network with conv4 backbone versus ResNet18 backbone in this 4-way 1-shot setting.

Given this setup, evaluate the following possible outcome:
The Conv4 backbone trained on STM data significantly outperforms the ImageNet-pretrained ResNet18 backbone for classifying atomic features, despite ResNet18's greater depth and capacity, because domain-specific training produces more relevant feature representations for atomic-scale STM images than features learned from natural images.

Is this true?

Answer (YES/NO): YES